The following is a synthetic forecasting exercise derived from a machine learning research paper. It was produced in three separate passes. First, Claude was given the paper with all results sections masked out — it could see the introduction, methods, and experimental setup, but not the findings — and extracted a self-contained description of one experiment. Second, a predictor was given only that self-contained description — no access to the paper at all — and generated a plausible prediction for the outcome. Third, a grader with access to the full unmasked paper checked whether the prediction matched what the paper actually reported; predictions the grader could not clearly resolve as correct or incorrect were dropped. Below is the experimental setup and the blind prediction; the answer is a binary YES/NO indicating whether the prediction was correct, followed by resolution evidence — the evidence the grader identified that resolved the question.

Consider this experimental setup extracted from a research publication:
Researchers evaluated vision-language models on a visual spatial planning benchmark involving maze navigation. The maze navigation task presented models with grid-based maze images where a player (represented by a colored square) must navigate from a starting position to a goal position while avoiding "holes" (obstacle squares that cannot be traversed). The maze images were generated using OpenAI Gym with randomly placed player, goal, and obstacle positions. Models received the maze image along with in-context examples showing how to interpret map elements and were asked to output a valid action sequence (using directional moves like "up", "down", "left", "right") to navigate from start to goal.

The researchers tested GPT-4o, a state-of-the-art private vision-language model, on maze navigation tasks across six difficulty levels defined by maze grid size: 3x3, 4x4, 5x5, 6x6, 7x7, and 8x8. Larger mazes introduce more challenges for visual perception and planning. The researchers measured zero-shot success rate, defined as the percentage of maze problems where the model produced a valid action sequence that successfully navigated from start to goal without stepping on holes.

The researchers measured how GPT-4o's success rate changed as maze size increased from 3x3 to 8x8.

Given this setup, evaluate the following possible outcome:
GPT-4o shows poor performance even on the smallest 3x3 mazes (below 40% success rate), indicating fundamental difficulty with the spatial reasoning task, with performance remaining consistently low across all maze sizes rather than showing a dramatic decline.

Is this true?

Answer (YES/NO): NO